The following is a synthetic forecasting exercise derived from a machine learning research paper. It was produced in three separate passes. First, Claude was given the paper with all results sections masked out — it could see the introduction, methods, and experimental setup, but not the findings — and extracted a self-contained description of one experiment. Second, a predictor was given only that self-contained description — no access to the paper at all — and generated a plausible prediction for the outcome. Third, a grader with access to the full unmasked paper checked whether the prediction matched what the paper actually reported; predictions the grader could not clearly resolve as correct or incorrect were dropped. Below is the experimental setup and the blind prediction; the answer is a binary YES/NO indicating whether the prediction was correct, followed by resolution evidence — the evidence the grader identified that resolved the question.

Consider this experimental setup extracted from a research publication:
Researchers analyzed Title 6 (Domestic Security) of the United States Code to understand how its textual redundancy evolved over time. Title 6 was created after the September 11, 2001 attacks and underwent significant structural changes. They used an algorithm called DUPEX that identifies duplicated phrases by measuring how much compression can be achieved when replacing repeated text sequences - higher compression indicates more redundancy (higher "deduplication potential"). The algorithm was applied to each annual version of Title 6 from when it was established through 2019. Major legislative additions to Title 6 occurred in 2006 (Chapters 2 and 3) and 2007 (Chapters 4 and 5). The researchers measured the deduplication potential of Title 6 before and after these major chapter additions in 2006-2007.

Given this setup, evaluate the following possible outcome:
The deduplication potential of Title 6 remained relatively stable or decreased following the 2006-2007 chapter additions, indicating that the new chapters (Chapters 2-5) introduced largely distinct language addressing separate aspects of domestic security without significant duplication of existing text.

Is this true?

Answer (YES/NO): NO